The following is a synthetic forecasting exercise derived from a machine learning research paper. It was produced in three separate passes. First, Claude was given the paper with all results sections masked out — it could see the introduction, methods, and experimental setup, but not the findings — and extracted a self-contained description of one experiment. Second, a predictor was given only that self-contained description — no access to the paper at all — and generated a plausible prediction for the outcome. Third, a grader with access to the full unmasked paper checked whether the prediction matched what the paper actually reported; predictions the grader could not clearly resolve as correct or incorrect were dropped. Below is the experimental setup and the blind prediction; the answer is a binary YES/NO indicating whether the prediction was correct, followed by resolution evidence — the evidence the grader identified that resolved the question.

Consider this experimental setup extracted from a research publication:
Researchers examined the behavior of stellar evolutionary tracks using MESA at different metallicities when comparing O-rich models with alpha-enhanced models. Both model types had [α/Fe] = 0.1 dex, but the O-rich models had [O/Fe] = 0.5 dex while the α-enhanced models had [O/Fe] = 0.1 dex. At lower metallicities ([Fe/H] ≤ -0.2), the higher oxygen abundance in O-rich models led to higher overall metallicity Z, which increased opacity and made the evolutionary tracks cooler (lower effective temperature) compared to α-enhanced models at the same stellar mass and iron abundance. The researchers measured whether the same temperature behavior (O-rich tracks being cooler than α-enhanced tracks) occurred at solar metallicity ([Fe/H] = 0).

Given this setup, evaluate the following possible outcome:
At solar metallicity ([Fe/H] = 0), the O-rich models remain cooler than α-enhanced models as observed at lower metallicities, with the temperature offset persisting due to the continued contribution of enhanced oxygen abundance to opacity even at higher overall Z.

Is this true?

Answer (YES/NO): NO